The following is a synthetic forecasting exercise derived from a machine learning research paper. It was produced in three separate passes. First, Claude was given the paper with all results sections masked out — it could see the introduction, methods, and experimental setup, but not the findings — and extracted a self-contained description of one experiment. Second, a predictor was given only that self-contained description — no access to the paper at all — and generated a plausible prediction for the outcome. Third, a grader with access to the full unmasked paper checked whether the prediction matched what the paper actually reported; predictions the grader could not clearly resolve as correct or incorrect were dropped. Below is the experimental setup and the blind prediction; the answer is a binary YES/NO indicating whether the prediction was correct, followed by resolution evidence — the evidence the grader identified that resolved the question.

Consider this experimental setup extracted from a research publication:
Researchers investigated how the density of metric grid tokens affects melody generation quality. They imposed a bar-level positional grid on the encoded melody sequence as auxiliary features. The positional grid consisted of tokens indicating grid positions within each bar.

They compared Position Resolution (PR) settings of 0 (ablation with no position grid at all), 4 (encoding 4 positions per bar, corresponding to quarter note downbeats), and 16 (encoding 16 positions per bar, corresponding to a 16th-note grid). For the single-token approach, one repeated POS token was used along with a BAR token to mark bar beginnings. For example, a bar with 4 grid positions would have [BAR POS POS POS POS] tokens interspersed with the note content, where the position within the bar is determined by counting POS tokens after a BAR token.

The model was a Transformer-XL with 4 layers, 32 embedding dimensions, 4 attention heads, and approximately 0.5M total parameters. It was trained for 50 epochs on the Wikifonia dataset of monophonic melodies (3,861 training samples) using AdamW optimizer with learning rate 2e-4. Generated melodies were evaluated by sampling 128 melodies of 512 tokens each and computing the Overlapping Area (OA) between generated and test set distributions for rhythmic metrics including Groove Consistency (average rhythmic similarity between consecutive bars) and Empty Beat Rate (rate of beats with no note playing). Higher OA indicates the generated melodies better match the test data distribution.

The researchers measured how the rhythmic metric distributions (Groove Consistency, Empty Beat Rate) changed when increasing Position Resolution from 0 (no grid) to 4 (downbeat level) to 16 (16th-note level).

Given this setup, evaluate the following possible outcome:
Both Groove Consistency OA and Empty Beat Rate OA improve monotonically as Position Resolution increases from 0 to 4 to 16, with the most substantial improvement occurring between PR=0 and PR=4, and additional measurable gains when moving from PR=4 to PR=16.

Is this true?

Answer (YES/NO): NO